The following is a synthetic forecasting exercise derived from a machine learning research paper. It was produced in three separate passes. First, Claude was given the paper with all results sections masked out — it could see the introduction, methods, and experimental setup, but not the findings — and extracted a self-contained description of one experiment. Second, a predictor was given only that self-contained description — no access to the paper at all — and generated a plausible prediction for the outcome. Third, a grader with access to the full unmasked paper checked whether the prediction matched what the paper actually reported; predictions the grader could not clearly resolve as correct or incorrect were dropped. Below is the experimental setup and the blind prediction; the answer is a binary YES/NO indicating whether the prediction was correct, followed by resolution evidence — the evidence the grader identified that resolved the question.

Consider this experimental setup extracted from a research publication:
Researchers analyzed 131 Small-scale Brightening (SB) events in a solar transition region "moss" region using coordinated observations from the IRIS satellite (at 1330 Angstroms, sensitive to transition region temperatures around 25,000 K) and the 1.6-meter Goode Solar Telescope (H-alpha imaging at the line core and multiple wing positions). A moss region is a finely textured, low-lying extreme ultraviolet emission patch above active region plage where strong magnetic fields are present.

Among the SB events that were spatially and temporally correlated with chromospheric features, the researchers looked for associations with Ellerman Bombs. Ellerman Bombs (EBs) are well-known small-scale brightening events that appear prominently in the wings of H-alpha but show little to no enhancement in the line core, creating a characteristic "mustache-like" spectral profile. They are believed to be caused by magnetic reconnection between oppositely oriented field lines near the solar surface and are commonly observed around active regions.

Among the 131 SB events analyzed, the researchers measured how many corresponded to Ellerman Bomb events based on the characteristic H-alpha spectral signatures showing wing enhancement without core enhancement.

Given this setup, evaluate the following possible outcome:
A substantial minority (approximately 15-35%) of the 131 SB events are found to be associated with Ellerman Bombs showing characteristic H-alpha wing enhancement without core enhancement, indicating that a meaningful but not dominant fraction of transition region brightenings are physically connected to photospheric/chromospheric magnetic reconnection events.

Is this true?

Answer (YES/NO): NO